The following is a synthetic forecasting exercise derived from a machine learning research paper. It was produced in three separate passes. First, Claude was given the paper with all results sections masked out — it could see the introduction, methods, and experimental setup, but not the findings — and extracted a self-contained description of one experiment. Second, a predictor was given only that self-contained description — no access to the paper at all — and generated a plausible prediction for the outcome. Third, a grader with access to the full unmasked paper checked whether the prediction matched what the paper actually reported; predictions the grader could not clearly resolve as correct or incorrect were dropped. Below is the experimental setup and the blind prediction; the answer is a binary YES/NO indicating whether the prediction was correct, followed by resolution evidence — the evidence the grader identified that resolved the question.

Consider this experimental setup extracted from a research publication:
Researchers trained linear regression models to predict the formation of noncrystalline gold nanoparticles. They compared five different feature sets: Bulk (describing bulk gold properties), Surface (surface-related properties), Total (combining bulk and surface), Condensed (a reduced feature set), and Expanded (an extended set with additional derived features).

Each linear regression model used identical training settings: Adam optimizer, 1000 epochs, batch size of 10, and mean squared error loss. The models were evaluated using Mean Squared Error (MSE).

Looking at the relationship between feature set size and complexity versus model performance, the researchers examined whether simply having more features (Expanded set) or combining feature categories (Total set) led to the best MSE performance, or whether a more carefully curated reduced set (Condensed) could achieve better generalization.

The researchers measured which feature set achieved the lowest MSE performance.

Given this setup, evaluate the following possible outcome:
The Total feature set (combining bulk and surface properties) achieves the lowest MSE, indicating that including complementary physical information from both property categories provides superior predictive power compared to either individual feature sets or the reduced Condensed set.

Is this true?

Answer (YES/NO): NO